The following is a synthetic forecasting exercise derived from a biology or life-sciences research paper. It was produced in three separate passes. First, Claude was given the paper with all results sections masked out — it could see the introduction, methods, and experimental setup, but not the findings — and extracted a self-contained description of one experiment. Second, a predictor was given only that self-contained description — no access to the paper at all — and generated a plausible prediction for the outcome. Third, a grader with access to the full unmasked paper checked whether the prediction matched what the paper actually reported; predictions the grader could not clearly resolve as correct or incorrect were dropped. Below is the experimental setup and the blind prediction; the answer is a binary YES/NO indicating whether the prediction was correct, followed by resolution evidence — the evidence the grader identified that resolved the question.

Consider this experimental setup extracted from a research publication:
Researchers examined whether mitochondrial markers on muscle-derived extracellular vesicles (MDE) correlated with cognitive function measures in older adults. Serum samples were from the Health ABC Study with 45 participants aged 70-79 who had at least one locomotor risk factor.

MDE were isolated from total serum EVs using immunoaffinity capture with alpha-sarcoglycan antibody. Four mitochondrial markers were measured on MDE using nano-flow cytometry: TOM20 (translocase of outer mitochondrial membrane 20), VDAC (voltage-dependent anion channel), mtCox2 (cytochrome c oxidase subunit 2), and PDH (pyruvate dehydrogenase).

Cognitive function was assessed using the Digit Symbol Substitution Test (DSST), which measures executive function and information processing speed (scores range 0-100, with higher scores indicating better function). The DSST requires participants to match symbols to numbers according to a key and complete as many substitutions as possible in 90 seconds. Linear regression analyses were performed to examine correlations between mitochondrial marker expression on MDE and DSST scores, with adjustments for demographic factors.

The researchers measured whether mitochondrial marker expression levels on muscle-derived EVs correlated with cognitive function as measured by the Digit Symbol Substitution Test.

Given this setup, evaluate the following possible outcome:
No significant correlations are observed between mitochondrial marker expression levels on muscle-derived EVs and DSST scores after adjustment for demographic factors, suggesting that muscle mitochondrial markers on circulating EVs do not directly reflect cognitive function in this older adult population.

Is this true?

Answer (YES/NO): YES